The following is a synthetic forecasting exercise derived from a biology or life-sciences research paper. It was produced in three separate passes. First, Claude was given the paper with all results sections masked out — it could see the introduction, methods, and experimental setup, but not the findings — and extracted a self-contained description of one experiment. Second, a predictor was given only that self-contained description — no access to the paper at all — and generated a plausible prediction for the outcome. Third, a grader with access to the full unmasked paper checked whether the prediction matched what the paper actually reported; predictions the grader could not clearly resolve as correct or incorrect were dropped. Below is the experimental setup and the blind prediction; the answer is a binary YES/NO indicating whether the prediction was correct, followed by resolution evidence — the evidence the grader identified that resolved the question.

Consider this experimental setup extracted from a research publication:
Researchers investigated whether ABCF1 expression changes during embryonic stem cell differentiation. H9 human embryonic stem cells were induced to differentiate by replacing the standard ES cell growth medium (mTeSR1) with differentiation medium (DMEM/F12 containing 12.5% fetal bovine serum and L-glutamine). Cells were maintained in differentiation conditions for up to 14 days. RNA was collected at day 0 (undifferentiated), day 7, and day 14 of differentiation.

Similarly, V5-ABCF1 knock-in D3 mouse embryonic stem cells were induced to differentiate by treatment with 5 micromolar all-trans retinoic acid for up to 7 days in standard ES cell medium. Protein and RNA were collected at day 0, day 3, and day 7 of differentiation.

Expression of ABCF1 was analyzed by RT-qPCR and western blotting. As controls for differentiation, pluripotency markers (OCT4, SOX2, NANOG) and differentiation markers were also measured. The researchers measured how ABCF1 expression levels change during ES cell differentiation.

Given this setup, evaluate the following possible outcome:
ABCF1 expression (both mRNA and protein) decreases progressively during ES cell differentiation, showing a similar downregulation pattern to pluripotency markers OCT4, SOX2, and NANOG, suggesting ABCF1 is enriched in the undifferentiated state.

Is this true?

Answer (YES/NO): YES